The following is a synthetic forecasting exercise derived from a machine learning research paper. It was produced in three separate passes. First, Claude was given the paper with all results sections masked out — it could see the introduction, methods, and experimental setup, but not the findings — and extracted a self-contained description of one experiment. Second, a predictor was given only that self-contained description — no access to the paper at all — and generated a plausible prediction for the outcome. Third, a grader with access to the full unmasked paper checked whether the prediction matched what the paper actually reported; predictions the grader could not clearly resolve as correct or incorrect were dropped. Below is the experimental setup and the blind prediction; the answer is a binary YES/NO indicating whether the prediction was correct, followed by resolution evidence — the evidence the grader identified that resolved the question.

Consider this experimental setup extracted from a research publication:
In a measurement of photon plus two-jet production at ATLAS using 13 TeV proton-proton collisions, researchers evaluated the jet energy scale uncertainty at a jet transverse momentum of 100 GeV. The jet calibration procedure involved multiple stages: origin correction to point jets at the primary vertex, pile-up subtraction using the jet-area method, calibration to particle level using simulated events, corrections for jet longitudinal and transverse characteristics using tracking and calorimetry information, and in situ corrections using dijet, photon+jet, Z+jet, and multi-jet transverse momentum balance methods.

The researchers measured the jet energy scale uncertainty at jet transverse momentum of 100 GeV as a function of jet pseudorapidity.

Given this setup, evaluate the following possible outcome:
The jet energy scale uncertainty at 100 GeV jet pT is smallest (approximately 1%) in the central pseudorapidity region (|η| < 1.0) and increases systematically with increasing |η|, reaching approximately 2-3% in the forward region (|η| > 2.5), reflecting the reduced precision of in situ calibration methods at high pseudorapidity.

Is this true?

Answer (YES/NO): NO